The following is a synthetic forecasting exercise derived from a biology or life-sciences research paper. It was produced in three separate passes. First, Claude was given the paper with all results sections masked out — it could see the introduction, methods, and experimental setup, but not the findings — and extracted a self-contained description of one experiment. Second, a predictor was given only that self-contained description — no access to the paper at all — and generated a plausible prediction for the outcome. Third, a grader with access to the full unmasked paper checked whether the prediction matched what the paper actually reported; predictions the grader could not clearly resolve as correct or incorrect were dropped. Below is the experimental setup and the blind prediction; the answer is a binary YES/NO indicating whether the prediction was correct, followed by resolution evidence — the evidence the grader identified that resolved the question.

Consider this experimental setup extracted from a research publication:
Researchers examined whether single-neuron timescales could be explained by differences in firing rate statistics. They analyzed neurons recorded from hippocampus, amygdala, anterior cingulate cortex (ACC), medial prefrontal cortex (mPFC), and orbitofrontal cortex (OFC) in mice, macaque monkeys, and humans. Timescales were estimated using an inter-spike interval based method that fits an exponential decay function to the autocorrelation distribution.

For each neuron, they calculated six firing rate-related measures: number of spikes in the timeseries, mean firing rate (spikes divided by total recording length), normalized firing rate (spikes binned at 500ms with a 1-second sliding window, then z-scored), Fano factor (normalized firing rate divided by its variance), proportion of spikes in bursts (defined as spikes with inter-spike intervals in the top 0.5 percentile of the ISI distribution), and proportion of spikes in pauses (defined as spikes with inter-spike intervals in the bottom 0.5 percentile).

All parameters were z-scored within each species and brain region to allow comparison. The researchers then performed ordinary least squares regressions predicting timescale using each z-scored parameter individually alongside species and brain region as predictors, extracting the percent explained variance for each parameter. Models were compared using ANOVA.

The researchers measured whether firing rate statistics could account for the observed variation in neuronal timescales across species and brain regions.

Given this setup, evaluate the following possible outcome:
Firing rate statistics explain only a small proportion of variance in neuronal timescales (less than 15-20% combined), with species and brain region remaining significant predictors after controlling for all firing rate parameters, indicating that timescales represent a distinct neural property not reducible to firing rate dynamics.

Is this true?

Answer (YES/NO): YES